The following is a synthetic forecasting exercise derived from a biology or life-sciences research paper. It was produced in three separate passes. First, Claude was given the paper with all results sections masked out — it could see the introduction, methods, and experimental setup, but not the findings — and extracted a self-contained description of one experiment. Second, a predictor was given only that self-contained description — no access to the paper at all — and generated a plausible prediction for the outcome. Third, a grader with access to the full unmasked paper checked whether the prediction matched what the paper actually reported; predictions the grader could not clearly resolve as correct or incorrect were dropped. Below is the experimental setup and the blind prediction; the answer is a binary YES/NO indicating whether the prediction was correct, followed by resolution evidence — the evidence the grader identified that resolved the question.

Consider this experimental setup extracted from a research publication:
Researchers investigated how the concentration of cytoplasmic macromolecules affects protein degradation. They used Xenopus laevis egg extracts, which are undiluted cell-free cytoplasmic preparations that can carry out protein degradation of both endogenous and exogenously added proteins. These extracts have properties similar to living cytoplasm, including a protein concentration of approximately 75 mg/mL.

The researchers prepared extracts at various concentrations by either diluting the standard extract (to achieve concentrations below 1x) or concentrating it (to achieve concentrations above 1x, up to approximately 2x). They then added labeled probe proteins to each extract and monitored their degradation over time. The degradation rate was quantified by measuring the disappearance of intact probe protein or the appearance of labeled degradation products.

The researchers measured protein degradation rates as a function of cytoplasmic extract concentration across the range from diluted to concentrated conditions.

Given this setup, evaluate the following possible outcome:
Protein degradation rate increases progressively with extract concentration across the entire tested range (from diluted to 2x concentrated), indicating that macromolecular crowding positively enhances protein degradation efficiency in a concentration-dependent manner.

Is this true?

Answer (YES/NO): NO